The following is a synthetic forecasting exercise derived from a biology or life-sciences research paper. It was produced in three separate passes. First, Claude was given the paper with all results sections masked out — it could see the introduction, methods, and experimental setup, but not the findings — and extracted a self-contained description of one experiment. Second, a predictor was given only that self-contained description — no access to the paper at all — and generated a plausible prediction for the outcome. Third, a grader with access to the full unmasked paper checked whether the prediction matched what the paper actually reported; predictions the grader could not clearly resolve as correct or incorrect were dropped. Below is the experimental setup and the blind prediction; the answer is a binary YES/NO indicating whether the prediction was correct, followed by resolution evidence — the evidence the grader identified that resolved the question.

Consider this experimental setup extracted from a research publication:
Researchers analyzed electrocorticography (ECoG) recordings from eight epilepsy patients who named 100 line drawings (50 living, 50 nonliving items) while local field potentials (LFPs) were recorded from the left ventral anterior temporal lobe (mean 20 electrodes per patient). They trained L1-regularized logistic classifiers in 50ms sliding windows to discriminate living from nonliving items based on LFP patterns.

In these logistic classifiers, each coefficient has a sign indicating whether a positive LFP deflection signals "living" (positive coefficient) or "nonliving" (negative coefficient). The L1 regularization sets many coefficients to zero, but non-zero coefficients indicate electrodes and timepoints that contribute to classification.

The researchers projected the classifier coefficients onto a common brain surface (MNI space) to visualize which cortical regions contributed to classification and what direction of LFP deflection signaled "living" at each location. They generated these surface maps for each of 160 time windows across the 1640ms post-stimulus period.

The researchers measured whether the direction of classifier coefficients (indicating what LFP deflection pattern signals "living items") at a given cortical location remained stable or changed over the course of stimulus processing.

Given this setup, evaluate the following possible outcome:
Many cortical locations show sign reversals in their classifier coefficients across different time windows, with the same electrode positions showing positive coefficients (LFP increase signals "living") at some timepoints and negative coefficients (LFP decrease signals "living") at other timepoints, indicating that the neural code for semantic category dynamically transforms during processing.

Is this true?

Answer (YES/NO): NO